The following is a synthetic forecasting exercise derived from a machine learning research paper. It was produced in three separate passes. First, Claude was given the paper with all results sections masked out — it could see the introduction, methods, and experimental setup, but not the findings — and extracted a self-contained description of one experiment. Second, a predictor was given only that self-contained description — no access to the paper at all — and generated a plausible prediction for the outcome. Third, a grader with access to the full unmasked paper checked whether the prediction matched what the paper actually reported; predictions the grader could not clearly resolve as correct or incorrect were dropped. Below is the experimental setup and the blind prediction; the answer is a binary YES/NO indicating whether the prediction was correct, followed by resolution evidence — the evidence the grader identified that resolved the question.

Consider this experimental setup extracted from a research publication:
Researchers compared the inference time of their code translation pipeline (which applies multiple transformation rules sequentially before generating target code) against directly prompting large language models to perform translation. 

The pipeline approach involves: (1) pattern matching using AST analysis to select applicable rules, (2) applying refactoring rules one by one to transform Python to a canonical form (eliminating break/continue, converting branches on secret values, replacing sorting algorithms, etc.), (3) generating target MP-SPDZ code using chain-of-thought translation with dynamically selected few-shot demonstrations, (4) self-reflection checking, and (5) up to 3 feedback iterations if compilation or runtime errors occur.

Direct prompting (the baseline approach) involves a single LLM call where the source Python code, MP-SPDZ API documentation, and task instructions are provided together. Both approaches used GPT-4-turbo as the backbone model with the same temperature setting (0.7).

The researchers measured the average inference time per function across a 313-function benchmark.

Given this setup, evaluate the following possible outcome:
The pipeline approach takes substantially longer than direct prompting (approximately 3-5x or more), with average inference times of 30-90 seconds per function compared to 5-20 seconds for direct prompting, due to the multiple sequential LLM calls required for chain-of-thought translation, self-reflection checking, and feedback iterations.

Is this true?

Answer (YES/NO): NO